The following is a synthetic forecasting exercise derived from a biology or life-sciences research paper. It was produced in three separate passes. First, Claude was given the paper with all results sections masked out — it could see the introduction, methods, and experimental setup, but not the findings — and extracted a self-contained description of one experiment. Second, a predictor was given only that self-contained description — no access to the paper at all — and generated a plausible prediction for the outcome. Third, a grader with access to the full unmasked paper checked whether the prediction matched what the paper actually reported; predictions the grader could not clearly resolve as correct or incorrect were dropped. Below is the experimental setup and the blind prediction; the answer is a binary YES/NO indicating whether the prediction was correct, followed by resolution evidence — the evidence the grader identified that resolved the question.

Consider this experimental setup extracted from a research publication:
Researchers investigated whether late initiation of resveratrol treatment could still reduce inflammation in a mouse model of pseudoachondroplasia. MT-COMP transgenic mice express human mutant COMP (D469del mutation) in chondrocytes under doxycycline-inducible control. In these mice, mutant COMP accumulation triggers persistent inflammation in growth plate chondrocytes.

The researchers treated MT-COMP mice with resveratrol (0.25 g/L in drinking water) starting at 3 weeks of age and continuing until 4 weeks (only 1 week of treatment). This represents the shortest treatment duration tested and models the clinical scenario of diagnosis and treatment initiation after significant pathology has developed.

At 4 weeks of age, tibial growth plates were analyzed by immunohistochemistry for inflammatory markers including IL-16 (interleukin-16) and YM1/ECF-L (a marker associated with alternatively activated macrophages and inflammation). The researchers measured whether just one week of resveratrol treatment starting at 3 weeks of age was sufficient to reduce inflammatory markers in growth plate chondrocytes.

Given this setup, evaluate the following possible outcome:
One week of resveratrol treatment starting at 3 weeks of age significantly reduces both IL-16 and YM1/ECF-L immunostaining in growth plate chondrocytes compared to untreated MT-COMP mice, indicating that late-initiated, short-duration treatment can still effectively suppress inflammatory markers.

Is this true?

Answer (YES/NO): YES